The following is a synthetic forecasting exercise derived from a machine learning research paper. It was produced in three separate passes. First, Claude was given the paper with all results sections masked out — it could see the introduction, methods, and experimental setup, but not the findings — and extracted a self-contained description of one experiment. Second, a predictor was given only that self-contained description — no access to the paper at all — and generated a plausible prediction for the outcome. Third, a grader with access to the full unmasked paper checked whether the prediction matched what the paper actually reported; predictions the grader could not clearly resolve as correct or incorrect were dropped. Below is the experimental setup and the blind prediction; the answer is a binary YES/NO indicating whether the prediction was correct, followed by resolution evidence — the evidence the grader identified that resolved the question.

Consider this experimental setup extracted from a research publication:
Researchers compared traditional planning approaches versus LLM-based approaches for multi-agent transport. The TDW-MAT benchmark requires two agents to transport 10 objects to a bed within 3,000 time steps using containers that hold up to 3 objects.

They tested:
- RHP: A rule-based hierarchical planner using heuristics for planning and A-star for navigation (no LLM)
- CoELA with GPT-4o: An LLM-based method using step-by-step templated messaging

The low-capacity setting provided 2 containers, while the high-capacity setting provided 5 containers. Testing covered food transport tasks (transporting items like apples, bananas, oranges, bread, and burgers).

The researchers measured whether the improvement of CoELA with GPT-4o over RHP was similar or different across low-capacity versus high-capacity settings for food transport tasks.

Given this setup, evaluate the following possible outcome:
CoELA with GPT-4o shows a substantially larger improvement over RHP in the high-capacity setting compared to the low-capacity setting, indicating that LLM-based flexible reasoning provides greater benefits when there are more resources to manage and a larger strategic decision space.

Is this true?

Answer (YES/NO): NO